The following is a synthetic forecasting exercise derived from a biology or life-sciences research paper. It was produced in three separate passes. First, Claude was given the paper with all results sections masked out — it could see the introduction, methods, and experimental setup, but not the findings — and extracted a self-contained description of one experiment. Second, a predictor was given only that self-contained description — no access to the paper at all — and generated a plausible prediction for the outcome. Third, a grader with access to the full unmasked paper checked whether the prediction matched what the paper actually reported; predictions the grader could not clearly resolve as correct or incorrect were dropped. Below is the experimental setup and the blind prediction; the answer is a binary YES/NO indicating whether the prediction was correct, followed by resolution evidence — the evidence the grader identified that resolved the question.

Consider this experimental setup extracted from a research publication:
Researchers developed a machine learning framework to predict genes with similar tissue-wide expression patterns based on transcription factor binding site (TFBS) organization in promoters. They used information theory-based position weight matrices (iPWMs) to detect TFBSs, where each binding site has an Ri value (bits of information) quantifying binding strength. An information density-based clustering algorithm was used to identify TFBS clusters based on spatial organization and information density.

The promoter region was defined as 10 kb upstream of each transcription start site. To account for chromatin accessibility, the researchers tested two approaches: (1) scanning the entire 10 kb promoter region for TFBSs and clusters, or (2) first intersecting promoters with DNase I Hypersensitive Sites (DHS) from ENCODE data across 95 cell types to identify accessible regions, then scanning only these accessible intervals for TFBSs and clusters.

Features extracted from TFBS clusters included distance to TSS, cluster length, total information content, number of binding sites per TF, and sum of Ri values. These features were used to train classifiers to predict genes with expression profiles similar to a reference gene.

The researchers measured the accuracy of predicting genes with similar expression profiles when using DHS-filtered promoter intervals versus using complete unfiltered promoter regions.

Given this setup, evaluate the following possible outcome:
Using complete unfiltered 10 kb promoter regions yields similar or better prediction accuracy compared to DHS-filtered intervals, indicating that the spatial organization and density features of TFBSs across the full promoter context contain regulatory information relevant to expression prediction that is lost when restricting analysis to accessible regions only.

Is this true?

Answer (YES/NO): NO